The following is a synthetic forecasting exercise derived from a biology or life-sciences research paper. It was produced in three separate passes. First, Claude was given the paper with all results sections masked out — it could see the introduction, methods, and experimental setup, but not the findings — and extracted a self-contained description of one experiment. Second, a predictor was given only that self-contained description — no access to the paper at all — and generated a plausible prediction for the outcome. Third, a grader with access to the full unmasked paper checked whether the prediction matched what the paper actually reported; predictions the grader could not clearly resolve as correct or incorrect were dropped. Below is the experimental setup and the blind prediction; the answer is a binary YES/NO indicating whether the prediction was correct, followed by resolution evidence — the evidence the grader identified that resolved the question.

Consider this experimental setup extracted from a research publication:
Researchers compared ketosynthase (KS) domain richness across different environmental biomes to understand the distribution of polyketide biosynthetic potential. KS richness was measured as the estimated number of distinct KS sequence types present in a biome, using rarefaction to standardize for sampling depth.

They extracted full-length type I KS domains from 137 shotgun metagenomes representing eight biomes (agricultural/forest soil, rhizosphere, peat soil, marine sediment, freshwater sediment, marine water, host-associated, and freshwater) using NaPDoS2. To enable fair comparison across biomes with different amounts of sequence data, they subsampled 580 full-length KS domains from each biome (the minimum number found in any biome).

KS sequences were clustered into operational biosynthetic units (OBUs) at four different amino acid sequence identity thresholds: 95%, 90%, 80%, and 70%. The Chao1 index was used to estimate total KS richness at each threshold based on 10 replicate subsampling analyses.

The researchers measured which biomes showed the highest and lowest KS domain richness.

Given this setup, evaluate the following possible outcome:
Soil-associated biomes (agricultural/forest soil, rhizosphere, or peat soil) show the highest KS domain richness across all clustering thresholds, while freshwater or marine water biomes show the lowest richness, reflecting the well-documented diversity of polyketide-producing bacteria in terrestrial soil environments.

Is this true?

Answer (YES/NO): NO